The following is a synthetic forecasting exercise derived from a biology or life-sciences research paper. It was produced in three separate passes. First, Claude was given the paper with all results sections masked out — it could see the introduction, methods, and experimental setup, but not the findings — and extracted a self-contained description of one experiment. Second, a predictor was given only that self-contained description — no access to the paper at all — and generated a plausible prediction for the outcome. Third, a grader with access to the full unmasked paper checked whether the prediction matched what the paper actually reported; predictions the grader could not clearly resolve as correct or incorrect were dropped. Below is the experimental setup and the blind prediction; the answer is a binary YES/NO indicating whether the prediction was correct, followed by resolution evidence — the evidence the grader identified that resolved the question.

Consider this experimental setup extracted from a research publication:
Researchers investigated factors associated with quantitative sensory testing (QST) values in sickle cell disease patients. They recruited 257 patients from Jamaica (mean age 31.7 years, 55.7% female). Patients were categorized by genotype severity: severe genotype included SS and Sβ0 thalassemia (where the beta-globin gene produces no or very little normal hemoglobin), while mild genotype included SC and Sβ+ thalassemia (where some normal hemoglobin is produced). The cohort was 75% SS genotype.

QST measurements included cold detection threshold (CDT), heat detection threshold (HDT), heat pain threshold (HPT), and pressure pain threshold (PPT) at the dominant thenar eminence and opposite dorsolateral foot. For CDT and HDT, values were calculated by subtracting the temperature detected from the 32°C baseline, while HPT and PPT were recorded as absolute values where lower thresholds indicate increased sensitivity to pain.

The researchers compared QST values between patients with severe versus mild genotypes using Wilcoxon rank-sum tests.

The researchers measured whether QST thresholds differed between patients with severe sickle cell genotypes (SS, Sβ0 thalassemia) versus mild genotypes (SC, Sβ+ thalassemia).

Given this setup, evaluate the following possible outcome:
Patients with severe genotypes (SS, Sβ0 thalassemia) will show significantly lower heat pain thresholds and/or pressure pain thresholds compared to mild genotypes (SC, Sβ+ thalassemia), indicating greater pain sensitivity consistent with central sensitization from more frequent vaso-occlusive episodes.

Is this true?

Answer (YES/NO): NO